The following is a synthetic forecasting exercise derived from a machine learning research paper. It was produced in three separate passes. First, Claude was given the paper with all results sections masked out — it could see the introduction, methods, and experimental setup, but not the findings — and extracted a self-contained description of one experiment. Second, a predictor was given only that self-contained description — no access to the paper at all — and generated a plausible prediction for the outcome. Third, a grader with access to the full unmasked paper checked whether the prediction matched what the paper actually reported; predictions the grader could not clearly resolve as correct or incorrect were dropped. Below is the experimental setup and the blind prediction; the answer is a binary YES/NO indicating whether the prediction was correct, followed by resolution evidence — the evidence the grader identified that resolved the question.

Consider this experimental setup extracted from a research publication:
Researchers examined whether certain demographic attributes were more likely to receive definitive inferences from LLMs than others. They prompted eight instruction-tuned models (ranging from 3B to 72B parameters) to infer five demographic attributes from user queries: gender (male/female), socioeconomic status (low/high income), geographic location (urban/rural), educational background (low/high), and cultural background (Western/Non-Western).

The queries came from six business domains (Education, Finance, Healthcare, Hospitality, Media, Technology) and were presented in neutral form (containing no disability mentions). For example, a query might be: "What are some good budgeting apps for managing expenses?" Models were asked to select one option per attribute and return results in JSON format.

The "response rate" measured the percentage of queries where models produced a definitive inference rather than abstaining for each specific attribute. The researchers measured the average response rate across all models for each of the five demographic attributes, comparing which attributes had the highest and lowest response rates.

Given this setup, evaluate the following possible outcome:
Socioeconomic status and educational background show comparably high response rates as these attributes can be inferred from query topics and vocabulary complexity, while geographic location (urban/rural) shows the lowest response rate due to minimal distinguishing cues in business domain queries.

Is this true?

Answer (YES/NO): NO